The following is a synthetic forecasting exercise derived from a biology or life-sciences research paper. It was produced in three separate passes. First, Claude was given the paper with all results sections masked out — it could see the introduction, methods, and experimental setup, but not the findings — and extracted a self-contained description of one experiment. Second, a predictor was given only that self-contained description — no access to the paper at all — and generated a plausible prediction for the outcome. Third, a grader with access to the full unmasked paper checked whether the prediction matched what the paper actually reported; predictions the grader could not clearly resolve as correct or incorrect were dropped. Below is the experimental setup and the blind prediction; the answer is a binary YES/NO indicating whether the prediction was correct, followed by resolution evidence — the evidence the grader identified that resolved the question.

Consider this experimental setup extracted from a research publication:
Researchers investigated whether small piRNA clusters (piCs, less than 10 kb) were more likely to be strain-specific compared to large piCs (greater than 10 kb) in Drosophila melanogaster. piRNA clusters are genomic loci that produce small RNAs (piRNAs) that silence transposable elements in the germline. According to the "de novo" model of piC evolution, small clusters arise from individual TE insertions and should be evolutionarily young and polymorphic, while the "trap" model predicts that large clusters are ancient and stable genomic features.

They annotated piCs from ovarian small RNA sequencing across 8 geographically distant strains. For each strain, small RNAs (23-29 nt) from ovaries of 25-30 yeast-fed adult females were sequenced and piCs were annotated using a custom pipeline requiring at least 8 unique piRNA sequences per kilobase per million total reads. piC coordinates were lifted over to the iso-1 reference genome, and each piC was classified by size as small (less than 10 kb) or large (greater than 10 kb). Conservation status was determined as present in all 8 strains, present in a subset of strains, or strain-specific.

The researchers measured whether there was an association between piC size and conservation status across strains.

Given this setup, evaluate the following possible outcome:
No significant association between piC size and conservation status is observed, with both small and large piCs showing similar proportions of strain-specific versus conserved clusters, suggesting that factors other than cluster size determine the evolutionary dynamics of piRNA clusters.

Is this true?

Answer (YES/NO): NO